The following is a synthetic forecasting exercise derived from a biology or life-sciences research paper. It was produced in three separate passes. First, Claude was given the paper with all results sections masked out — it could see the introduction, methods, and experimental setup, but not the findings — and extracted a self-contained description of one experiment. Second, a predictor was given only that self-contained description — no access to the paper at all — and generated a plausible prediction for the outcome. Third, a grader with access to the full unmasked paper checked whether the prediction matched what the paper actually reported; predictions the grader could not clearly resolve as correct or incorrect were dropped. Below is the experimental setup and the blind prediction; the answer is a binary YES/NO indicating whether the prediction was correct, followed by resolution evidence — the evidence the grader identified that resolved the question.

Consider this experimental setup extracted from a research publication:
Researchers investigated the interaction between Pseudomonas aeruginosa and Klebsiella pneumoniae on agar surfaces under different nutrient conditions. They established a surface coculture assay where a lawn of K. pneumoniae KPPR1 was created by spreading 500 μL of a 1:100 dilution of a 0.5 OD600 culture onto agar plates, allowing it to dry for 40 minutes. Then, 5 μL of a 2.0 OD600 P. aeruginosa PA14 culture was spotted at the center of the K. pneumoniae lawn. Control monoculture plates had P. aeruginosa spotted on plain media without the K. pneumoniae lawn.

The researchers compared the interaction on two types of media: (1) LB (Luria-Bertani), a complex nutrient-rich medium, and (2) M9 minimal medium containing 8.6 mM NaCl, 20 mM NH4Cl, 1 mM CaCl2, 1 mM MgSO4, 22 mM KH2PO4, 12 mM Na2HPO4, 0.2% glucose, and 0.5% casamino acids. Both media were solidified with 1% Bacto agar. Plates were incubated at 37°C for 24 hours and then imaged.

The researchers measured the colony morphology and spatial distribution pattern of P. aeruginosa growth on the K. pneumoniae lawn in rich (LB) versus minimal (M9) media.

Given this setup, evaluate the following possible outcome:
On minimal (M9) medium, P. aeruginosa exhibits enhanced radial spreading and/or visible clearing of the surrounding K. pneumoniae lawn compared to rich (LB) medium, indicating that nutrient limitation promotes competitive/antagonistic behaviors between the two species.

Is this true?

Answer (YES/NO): YES